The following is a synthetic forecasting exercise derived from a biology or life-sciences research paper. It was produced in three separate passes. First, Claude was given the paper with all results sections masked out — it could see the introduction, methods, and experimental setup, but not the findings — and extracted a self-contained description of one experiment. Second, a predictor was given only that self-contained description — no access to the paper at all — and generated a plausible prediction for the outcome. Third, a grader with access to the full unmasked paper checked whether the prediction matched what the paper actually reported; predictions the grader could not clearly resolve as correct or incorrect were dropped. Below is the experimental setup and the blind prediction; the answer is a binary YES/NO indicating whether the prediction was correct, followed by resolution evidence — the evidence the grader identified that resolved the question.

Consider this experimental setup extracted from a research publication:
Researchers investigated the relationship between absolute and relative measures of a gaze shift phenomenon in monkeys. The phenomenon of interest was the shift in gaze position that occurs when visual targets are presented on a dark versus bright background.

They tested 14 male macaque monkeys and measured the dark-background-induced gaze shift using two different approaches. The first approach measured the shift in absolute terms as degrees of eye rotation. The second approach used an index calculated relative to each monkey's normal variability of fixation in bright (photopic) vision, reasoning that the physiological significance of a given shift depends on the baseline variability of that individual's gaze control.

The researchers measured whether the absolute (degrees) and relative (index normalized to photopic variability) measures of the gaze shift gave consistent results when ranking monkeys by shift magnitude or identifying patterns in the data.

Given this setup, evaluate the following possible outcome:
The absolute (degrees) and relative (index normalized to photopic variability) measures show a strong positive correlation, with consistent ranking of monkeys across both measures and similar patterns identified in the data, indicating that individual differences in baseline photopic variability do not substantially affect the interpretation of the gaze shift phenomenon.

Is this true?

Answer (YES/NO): YES